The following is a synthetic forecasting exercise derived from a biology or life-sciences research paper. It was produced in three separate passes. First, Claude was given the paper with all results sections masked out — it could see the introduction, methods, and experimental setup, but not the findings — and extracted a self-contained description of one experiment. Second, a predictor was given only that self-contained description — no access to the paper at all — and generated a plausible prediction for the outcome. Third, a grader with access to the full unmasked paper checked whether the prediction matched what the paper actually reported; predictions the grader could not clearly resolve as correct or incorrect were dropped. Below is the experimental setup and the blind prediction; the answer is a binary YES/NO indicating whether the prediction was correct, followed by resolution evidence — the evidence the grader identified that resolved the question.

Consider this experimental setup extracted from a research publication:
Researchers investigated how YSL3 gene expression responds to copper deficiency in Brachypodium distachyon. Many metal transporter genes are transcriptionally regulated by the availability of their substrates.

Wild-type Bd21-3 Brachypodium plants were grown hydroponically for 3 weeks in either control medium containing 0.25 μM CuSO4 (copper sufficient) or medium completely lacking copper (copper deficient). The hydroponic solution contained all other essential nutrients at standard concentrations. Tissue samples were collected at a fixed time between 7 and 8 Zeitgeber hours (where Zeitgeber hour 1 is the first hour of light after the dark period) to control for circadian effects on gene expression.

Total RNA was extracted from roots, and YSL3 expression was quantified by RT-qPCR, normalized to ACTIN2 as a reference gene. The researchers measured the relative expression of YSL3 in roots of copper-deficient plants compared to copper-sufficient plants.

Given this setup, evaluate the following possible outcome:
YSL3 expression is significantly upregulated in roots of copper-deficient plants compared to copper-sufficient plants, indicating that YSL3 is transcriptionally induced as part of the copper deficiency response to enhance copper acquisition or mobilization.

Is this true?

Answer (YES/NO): YES